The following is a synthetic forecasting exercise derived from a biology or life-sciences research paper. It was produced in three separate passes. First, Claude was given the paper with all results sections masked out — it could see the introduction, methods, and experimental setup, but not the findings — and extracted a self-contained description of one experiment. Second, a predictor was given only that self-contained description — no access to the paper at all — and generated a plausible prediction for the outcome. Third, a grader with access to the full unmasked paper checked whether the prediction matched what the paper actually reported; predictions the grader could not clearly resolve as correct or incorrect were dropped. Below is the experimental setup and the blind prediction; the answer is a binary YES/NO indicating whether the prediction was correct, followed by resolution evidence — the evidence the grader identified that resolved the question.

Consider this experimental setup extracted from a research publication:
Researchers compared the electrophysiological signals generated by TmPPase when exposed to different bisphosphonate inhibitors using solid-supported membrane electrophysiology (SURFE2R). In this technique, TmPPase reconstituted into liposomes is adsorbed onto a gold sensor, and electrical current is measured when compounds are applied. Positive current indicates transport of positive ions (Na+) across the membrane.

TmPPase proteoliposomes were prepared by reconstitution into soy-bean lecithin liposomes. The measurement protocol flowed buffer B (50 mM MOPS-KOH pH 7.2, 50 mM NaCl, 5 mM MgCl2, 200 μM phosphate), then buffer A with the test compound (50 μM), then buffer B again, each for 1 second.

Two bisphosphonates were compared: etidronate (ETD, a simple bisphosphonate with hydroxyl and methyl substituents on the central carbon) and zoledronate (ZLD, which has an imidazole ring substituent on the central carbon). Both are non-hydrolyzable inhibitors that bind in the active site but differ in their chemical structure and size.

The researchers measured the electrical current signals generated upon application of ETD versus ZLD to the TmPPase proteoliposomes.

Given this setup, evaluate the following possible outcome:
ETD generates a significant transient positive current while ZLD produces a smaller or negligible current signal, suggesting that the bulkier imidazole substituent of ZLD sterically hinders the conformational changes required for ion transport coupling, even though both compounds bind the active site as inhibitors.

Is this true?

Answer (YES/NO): NO